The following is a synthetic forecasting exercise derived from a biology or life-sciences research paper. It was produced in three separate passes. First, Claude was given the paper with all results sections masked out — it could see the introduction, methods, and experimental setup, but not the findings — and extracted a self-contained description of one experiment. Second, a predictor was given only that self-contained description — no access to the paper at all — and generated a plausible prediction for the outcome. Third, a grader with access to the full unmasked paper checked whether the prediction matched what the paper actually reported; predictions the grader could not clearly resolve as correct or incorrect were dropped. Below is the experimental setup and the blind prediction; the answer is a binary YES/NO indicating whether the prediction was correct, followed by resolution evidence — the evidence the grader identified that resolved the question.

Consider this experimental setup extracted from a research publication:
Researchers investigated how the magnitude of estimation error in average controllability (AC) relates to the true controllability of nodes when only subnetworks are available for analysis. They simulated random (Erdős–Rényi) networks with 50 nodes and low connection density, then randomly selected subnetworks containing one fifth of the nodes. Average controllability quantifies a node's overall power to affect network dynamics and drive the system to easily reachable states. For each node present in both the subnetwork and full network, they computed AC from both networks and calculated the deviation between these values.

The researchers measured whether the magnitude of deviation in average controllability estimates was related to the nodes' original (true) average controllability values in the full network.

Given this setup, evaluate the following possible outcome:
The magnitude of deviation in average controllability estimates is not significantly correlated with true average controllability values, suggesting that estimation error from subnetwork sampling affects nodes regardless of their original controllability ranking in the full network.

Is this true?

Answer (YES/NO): NO